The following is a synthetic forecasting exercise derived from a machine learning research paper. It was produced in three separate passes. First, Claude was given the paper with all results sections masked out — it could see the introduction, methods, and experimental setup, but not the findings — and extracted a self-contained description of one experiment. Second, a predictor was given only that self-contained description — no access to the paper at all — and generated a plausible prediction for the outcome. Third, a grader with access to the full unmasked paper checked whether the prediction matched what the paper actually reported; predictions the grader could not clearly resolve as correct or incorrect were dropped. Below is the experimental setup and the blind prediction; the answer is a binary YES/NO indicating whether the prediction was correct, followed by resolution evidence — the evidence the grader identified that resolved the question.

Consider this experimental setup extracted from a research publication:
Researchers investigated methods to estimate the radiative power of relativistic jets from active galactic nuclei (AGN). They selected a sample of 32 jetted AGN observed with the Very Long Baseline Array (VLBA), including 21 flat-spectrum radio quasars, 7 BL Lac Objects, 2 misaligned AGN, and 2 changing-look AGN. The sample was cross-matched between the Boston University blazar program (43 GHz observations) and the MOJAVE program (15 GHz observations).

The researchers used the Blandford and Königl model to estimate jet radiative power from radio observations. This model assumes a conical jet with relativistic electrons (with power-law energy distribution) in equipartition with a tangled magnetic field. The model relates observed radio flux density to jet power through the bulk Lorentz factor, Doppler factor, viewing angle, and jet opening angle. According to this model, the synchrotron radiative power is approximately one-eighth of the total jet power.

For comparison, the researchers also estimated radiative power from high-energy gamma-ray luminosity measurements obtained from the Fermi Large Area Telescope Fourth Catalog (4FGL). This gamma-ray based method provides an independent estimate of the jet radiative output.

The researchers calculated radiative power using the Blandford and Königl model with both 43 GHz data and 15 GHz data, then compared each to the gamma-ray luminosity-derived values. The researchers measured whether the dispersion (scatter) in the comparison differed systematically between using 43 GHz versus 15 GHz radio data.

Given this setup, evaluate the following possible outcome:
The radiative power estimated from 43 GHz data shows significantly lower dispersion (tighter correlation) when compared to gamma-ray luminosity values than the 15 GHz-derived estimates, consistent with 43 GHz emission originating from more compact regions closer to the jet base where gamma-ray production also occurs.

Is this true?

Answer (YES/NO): YES